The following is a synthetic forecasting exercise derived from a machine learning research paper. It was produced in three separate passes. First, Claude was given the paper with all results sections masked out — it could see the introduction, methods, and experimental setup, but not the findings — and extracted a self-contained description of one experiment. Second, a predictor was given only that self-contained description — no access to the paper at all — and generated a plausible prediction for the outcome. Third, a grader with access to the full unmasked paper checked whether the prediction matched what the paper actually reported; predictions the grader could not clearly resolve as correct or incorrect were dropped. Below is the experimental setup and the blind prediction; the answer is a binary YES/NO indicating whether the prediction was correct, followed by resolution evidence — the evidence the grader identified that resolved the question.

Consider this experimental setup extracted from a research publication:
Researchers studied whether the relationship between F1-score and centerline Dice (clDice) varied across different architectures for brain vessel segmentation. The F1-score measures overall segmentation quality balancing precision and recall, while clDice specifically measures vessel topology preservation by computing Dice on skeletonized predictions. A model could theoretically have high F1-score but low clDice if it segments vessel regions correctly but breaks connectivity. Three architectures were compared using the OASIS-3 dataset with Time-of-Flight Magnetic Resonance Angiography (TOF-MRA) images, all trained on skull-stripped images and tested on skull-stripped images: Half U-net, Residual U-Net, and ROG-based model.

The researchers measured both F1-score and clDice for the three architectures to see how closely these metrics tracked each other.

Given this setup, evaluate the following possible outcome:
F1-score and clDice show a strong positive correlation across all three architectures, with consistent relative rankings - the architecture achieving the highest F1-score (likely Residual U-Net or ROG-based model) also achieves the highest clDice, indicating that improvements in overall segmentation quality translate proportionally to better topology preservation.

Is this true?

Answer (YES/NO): YES